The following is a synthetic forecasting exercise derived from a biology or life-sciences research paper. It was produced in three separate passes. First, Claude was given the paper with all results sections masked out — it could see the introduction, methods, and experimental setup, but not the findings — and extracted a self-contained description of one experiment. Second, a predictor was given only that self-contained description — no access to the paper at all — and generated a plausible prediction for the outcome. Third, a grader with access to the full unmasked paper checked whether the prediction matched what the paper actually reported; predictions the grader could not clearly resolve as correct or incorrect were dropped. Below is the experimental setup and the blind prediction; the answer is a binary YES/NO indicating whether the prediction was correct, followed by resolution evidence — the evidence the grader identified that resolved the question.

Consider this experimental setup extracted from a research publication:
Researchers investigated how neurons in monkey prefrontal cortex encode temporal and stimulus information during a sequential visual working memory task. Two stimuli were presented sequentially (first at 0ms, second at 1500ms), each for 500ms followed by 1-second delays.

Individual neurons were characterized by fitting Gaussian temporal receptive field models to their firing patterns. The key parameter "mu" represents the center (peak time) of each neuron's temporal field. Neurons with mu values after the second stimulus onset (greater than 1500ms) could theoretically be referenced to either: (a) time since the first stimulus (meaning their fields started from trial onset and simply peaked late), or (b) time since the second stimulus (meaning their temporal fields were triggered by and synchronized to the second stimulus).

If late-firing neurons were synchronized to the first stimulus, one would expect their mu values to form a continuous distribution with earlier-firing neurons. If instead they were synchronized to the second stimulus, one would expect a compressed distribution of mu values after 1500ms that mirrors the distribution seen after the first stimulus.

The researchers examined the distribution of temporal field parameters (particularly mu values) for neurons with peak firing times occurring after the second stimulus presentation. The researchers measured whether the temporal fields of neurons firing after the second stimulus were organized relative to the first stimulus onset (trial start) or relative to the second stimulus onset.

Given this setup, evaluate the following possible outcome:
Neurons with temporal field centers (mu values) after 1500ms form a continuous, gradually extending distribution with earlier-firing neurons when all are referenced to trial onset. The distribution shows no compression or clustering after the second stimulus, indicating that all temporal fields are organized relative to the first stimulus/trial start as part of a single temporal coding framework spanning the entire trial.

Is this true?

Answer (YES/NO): NO